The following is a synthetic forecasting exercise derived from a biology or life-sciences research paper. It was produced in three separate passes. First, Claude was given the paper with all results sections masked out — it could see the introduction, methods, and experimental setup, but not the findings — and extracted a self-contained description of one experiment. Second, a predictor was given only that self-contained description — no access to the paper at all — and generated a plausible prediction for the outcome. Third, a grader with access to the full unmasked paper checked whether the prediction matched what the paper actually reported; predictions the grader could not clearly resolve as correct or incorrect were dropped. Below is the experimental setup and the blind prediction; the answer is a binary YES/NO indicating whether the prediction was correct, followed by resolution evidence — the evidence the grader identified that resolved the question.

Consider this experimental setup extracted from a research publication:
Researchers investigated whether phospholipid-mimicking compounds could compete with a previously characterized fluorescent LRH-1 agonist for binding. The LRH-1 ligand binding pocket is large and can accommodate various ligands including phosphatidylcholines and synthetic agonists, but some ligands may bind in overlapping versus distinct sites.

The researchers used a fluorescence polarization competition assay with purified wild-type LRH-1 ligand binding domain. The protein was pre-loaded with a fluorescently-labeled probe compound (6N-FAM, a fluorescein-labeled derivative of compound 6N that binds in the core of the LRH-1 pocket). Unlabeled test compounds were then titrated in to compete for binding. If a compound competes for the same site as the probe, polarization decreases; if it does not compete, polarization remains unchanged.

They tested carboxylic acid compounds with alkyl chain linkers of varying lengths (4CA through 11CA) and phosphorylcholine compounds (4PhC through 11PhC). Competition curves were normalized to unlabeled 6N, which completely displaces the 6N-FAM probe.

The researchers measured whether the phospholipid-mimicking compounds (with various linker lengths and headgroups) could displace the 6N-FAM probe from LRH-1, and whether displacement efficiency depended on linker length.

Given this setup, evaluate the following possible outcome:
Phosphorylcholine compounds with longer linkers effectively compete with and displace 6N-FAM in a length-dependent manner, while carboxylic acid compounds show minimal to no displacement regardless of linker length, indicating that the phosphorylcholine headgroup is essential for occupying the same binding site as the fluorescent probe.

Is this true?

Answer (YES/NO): NO